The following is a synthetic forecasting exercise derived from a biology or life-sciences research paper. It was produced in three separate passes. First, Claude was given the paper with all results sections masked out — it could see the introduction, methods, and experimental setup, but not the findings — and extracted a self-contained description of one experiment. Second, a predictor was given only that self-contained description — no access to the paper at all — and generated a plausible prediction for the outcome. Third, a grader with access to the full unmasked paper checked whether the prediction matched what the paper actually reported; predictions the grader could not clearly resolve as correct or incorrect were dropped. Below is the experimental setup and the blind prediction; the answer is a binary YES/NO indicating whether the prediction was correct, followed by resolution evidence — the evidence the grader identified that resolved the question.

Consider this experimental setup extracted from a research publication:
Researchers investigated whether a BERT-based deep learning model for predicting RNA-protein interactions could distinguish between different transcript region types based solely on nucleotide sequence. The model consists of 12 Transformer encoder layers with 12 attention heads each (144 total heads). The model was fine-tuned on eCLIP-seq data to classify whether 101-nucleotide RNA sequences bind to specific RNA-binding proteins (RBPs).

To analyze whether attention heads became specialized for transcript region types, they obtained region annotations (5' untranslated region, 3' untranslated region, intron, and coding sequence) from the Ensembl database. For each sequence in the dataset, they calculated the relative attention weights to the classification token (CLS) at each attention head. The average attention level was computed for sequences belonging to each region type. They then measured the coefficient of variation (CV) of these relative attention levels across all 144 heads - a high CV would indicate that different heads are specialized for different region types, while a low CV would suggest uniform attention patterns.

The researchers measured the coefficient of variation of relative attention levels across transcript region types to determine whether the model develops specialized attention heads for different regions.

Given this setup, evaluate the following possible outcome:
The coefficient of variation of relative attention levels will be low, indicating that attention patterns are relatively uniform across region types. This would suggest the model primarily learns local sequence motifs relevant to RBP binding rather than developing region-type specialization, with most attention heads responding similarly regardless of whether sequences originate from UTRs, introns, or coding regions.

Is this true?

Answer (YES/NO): NO